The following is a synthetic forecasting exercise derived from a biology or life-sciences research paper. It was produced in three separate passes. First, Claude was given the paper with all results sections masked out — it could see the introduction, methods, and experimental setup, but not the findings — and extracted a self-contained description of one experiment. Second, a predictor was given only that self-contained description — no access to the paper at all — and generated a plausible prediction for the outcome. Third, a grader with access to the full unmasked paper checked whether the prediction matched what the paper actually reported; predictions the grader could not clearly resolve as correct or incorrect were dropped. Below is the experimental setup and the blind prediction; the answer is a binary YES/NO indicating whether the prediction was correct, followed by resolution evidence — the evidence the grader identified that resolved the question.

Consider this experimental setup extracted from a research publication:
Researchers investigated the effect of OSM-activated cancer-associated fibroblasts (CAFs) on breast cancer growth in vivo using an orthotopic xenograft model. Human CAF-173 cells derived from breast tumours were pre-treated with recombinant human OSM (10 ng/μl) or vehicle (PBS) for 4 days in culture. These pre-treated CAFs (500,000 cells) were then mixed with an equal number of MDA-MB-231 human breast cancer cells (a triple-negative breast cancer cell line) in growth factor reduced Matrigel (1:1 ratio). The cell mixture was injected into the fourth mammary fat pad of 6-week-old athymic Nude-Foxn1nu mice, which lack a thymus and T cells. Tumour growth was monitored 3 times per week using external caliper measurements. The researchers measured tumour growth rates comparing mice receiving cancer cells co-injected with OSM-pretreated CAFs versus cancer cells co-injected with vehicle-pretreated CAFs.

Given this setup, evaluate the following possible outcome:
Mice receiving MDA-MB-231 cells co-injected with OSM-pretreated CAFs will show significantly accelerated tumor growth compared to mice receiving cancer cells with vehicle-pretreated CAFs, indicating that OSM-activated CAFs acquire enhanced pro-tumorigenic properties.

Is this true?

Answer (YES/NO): YES